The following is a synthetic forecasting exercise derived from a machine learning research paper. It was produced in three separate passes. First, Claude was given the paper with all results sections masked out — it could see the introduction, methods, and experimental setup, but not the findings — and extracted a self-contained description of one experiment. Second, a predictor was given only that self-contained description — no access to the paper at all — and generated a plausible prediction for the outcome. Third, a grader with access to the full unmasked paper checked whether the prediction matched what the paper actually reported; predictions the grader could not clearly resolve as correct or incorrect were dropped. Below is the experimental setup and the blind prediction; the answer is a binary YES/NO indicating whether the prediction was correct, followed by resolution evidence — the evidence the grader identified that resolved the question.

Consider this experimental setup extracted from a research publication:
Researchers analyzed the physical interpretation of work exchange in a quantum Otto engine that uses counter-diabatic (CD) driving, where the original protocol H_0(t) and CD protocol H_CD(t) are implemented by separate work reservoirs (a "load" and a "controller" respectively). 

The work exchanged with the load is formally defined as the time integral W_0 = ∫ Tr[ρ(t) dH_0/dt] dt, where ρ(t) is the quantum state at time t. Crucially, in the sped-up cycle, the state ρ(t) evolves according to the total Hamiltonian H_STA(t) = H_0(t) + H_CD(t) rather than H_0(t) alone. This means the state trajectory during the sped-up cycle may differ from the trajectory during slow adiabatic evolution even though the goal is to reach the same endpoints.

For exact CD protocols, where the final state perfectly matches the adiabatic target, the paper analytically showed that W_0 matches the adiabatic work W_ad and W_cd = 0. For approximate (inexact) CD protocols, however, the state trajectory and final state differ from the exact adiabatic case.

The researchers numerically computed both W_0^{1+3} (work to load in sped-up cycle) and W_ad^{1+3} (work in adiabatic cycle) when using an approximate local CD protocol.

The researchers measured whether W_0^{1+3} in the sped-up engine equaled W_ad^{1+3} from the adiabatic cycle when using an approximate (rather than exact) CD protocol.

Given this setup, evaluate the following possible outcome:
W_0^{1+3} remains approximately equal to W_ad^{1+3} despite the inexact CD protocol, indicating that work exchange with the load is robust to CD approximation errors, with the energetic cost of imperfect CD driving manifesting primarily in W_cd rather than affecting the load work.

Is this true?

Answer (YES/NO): NO